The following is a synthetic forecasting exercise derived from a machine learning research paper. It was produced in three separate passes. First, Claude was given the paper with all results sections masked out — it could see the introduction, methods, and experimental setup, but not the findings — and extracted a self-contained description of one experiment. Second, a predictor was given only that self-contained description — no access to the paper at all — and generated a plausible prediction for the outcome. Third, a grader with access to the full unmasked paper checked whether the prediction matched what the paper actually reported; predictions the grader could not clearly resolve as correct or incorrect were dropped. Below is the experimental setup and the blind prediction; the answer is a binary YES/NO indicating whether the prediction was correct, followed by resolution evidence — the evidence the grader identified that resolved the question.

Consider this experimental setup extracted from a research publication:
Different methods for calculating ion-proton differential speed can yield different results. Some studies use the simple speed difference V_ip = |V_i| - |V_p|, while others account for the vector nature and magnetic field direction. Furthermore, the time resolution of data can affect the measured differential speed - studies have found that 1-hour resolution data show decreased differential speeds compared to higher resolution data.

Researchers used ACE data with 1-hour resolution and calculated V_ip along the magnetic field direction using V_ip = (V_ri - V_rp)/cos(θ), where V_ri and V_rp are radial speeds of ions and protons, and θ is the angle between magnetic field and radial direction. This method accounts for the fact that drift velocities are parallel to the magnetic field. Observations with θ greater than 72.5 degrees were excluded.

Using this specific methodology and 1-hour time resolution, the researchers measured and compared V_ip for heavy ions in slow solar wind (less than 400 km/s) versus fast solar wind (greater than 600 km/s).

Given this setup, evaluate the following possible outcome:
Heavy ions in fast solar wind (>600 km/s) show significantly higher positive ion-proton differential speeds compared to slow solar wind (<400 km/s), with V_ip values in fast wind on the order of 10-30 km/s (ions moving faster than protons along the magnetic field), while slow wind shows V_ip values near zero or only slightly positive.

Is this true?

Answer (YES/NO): NO